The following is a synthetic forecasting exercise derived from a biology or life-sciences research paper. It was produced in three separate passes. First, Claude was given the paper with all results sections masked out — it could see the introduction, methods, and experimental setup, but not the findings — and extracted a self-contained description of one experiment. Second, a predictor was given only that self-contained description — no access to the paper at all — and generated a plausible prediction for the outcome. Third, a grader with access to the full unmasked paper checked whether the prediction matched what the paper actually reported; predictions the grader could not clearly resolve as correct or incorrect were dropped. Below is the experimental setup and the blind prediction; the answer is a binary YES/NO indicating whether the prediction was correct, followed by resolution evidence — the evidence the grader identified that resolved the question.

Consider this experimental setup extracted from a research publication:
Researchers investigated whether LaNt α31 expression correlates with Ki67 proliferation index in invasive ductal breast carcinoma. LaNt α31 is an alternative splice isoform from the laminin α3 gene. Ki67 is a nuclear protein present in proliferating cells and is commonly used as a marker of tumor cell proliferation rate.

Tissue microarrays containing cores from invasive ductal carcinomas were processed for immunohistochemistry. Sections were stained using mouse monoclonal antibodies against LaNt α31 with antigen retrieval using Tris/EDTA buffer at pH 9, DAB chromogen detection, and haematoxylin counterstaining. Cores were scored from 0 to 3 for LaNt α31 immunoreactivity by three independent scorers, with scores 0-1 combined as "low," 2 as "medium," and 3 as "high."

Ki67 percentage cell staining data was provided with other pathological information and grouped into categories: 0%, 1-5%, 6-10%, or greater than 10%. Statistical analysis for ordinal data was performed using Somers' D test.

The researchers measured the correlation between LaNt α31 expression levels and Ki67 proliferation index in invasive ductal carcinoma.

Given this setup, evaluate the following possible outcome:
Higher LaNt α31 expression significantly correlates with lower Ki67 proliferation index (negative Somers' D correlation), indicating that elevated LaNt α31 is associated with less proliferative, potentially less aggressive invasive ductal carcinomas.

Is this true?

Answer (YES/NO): YES